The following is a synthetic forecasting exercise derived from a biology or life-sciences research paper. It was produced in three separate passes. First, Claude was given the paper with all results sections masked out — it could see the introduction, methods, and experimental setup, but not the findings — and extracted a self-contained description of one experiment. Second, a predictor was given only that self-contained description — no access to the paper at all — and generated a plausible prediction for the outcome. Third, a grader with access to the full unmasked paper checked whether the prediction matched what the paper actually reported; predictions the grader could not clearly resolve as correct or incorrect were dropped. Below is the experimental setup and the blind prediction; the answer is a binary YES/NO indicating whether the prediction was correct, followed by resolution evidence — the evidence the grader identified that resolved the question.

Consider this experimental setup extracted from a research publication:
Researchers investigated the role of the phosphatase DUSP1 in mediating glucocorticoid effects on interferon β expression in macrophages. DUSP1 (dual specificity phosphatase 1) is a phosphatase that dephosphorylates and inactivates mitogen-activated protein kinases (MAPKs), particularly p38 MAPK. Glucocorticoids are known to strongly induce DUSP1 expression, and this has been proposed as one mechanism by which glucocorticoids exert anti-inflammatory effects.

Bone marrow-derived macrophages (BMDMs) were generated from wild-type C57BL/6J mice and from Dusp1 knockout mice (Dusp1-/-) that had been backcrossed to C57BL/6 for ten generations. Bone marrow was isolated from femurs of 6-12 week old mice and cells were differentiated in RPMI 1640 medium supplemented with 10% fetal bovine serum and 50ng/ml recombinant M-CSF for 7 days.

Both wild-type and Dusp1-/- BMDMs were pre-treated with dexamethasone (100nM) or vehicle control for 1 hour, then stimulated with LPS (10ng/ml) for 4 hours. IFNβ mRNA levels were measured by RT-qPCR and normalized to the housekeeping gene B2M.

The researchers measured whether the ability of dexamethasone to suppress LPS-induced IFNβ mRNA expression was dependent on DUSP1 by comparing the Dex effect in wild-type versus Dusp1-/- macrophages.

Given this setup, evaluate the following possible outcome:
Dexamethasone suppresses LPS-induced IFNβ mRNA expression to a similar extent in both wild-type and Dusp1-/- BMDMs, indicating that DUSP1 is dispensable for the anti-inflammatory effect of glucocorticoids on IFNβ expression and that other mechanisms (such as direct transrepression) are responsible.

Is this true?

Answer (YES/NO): YES